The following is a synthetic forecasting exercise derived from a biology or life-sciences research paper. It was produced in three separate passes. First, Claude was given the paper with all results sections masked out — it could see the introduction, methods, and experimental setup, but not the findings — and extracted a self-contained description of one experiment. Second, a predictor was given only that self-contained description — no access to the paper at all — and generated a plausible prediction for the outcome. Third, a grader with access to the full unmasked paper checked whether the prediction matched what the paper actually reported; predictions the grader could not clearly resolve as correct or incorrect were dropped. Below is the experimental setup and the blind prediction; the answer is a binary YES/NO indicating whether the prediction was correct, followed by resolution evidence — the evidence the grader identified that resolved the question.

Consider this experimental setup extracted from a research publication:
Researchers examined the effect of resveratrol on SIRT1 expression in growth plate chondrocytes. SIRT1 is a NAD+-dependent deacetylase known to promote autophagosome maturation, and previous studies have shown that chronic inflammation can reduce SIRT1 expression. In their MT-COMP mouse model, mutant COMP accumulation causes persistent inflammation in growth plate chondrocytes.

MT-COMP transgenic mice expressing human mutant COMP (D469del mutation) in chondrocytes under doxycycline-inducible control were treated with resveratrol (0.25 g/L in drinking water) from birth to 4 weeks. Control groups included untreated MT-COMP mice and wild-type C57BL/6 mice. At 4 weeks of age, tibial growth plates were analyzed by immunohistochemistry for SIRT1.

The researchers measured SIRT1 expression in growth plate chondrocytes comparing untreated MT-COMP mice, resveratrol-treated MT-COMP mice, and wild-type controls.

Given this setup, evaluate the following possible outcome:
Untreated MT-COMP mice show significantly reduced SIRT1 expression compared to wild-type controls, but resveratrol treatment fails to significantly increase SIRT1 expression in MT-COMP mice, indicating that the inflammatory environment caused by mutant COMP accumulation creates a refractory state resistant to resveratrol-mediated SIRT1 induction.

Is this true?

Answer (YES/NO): NO